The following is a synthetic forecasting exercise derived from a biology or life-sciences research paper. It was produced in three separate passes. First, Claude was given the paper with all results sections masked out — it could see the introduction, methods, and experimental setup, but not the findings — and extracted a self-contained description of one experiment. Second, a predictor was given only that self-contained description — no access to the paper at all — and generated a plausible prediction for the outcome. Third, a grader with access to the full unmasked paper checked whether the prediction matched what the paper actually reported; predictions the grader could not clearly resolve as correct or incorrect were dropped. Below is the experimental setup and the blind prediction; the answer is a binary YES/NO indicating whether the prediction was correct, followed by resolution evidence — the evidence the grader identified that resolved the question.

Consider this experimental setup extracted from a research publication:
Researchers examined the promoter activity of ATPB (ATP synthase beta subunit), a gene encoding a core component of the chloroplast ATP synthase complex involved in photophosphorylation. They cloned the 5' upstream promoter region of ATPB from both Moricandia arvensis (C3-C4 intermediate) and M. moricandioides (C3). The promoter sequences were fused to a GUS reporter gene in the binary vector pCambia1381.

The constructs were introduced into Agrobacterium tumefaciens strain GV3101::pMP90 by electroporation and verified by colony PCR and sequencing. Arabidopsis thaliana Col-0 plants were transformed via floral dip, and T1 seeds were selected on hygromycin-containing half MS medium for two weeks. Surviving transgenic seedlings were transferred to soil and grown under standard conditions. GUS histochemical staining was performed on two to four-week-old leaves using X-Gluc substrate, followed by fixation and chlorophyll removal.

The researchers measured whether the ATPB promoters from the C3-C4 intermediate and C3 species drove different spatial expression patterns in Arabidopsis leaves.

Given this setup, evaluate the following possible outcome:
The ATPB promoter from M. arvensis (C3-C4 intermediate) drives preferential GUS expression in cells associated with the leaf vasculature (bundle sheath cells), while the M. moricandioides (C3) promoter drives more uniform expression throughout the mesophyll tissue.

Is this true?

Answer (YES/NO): NO